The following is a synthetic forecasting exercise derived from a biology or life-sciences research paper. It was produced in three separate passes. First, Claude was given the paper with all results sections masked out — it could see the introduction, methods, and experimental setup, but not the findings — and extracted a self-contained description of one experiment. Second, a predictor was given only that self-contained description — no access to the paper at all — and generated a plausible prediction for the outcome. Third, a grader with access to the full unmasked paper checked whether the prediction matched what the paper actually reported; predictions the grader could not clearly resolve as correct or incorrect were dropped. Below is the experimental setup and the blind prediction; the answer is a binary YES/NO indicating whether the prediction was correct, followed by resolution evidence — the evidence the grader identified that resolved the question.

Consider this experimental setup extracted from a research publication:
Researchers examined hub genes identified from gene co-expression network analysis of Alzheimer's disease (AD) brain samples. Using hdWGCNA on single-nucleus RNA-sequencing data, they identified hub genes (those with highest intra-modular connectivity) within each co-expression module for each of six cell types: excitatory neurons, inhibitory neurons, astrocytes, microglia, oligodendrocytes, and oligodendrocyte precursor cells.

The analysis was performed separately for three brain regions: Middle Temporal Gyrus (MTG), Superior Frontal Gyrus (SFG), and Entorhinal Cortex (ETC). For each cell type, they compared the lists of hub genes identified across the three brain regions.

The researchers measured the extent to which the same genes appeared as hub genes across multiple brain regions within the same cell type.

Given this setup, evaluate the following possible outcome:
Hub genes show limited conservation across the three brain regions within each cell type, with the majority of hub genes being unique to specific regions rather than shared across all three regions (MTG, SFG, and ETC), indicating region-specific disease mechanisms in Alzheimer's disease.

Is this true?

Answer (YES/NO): NO